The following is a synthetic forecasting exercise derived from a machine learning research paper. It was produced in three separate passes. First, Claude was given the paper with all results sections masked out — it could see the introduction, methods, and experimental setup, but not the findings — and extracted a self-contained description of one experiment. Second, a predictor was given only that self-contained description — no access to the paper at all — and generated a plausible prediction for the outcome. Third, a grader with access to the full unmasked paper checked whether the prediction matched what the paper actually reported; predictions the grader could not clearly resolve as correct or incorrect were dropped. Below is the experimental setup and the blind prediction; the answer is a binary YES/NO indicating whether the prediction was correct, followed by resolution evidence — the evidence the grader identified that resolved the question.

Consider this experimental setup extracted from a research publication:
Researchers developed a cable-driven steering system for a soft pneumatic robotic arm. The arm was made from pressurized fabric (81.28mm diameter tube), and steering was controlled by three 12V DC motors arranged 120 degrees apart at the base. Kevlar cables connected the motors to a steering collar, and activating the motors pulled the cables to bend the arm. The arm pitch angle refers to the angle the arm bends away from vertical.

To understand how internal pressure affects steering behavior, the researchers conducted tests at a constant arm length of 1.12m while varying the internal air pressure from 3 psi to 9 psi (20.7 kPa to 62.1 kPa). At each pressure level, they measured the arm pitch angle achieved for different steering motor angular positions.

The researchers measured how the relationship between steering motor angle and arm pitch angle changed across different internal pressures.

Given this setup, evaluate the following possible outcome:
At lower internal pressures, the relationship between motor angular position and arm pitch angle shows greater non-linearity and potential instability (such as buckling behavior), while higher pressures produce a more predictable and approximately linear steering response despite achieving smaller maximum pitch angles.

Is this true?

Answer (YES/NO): NO